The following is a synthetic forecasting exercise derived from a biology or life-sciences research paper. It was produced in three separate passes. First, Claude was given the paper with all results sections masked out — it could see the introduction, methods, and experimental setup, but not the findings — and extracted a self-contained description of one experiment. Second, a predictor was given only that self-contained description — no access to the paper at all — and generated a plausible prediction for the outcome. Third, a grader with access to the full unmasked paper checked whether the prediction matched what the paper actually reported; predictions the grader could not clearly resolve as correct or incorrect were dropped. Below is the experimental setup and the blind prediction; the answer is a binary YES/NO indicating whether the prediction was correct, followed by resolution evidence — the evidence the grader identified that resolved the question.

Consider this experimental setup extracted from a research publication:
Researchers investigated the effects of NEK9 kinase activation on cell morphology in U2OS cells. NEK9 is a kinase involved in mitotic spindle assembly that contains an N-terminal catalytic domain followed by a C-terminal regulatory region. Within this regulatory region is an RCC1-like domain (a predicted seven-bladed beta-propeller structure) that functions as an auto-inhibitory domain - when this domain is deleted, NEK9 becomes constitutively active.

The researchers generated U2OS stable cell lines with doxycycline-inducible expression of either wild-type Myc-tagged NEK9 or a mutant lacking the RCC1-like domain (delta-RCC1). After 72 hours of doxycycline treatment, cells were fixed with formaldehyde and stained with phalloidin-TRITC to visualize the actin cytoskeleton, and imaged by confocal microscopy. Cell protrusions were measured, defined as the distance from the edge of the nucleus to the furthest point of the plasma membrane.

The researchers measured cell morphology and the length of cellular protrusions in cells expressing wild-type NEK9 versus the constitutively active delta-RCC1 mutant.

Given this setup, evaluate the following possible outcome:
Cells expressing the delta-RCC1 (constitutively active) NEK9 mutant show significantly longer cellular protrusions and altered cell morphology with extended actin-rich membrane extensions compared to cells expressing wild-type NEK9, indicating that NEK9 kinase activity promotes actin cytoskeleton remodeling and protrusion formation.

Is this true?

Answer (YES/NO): YES